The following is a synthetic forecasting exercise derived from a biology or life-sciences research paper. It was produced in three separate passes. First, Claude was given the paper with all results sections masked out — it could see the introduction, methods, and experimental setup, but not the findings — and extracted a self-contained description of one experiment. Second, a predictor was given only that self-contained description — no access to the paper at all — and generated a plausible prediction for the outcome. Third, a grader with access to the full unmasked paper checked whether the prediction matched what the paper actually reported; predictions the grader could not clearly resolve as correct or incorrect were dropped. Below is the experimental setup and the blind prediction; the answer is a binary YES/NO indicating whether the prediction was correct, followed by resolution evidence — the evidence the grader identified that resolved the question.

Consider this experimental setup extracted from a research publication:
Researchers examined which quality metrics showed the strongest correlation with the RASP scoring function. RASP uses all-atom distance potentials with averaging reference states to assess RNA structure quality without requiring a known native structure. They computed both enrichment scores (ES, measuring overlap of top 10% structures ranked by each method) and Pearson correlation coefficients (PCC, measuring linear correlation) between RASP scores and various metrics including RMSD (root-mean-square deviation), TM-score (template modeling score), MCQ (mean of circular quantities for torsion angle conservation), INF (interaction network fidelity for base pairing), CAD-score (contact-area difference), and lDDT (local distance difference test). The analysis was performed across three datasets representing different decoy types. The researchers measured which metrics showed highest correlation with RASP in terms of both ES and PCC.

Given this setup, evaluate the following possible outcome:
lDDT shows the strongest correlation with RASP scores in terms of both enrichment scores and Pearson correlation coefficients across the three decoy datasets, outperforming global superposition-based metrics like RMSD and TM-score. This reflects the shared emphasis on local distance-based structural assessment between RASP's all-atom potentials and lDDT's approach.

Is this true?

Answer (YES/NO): NO